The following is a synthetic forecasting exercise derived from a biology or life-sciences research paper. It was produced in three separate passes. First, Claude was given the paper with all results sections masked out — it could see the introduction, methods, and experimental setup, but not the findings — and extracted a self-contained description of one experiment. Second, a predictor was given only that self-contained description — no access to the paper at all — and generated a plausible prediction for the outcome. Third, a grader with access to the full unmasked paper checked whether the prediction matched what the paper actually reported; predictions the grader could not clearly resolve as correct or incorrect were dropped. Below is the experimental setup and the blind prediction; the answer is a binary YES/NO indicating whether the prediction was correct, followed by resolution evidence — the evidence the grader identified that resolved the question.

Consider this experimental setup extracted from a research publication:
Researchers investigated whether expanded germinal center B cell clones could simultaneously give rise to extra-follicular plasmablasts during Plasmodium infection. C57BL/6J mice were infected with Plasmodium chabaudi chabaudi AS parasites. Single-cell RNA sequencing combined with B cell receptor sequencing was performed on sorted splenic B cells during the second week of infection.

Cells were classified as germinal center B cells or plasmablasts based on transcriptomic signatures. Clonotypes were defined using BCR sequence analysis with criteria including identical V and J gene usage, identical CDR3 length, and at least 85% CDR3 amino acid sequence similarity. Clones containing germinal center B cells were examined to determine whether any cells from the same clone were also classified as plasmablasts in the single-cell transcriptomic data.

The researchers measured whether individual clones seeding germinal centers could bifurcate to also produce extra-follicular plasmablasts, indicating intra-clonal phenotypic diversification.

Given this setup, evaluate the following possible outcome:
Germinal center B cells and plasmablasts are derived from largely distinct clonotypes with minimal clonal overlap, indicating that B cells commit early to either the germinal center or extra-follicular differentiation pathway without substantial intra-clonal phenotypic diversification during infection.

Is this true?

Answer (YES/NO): NO